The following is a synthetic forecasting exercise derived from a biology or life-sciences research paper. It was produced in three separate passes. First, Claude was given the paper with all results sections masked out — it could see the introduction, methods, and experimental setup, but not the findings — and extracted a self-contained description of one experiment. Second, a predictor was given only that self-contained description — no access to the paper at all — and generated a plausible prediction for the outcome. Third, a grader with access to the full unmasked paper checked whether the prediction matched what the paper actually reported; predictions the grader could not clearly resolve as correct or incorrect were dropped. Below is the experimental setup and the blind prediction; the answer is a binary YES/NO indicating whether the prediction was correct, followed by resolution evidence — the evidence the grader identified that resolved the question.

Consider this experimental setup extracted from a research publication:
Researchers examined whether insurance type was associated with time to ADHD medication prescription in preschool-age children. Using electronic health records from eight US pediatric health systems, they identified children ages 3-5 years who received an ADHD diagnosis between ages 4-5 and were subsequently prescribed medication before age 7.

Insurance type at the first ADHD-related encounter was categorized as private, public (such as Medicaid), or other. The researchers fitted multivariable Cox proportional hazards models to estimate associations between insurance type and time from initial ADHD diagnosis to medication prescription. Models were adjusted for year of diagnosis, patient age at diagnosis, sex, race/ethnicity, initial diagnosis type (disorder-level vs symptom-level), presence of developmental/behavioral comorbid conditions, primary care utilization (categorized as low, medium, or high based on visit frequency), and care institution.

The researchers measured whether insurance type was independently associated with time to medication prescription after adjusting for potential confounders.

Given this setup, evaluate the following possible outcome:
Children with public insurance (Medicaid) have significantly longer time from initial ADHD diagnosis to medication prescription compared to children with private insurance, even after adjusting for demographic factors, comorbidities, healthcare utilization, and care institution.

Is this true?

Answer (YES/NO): NO